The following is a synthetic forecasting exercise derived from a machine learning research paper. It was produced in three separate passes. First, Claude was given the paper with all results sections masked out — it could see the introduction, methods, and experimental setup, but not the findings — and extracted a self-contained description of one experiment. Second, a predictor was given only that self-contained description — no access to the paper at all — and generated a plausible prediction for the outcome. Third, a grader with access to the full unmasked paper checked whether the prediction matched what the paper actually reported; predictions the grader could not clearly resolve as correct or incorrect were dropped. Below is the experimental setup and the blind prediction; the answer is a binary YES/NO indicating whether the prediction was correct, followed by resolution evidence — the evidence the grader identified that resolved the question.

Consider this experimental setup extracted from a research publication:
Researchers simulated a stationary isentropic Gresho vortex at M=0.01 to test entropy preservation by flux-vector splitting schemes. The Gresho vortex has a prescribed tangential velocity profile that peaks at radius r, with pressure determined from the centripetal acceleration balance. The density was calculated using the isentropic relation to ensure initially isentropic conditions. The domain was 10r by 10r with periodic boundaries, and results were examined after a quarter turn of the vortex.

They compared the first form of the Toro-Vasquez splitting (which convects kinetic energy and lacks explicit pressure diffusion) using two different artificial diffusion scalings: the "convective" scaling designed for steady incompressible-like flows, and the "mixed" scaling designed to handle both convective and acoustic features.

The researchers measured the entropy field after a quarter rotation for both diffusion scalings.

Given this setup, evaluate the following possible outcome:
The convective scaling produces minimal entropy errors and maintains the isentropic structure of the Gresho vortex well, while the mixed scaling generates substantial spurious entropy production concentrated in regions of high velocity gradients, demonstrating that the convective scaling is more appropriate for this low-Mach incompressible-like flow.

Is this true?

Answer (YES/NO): NO